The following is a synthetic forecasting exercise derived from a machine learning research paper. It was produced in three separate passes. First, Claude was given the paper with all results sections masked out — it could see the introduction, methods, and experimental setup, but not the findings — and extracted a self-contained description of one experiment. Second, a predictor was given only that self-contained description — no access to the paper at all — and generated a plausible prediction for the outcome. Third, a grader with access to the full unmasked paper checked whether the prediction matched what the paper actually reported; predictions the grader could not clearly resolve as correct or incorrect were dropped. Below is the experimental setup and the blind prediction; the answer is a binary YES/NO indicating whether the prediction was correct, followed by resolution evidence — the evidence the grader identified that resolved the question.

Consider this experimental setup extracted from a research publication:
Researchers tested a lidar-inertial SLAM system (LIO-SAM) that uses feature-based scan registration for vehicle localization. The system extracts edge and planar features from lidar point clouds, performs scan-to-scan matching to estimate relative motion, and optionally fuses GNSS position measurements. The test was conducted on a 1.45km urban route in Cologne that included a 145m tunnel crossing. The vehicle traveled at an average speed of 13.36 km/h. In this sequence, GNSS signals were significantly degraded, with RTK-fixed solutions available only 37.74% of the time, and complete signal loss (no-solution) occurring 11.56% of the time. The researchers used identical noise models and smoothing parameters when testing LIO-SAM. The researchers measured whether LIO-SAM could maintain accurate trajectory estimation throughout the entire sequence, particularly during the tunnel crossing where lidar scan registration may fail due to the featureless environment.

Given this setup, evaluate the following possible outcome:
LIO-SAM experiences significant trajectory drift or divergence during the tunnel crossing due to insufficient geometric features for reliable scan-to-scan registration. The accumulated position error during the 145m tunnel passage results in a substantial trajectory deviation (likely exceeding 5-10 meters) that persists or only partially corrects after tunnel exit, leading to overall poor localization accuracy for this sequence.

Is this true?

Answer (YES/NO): YES